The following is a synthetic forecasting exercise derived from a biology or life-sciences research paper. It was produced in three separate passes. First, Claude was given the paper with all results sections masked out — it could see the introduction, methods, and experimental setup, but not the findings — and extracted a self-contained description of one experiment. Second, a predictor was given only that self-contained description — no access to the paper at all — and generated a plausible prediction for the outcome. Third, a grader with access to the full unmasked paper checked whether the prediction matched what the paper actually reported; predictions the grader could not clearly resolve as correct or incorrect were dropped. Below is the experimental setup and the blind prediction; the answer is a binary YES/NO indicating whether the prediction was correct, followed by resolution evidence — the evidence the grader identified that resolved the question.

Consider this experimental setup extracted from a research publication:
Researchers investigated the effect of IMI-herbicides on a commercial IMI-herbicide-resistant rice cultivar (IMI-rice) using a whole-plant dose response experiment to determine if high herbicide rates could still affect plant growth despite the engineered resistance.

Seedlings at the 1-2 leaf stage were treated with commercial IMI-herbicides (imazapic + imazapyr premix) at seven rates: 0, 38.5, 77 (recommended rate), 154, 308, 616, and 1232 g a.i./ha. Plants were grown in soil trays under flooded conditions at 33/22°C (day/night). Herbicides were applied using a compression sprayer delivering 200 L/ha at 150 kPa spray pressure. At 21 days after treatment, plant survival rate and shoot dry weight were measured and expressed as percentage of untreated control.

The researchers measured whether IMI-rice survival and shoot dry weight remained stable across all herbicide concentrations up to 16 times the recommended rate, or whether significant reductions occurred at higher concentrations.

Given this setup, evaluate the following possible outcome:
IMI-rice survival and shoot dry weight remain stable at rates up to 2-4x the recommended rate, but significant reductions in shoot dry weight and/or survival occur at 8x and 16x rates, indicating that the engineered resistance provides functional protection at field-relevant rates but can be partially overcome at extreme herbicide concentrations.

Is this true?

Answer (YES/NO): NO